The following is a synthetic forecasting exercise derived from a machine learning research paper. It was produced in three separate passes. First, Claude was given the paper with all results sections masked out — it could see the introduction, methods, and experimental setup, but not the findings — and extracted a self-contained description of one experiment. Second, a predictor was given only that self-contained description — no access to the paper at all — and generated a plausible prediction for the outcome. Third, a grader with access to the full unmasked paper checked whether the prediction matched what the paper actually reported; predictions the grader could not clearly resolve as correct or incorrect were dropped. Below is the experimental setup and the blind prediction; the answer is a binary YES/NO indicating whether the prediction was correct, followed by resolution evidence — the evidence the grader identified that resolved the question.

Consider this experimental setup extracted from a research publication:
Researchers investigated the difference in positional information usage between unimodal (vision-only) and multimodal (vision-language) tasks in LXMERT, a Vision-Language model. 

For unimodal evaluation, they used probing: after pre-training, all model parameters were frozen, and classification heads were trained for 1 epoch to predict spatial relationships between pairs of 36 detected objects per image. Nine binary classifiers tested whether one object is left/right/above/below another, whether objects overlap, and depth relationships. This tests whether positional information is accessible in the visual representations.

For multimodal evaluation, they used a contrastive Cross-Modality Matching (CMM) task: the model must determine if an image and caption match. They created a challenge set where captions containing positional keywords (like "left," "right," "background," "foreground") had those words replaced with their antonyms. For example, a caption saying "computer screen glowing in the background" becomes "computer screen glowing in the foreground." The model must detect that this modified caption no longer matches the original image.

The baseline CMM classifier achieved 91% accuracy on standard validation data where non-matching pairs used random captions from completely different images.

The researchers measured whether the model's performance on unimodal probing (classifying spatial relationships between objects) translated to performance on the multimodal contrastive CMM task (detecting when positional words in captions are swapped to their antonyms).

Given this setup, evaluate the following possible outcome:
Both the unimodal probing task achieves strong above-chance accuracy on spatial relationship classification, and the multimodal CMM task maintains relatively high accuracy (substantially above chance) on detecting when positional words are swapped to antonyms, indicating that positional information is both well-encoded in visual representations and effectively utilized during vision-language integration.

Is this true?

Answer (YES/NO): NO